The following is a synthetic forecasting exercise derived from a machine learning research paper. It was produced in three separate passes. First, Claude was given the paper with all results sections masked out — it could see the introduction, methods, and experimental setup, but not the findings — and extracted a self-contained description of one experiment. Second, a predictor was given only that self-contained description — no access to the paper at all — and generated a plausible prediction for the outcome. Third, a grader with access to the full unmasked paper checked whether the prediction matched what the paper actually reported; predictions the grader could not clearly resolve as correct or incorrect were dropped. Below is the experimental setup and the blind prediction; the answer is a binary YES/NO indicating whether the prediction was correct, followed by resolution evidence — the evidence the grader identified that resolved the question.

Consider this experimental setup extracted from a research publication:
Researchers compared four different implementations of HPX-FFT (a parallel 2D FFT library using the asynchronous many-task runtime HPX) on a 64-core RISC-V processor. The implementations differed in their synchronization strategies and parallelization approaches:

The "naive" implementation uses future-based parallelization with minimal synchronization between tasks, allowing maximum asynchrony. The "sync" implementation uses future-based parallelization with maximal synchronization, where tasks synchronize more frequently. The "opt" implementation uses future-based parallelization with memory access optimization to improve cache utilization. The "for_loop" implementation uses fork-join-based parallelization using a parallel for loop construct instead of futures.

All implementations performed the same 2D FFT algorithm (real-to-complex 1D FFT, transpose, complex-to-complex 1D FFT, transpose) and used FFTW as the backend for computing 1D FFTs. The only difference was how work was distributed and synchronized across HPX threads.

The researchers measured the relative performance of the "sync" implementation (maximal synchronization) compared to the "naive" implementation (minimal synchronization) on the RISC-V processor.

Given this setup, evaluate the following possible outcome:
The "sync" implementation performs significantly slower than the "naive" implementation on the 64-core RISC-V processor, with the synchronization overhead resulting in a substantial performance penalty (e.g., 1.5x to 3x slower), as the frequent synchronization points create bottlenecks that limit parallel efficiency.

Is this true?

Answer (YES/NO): NO